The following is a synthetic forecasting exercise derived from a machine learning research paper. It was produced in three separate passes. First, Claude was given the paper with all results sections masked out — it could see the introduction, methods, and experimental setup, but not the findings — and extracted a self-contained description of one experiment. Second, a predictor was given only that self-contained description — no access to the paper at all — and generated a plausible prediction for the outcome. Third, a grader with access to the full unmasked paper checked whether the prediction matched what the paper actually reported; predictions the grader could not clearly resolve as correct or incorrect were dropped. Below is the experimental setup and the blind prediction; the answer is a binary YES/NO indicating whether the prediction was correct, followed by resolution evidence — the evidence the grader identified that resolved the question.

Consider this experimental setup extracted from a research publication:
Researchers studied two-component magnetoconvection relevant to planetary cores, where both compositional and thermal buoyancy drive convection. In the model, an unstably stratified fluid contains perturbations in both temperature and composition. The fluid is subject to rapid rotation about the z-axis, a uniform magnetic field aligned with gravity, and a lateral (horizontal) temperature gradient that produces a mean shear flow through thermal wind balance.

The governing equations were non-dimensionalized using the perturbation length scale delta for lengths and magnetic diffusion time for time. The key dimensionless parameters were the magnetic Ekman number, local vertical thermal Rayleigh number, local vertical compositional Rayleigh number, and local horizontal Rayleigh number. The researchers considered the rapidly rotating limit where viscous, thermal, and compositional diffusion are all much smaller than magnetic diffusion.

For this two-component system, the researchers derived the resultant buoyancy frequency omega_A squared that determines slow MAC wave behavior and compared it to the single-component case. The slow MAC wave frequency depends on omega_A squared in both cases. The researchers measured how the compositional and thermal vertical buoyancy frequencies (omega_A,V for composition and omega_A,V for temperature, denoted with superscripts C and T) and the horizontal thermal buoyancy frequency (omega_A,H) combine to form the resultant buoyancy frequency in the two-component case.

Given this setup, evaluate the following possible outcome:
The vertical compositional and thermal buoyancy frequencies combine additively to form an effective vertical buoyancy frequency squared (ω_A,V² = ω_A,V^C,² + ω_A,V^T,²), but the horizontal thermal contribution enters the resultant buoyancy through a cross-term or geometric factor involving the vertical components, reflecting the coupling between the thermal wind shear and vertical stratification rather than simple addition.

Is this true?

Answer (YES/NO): NO